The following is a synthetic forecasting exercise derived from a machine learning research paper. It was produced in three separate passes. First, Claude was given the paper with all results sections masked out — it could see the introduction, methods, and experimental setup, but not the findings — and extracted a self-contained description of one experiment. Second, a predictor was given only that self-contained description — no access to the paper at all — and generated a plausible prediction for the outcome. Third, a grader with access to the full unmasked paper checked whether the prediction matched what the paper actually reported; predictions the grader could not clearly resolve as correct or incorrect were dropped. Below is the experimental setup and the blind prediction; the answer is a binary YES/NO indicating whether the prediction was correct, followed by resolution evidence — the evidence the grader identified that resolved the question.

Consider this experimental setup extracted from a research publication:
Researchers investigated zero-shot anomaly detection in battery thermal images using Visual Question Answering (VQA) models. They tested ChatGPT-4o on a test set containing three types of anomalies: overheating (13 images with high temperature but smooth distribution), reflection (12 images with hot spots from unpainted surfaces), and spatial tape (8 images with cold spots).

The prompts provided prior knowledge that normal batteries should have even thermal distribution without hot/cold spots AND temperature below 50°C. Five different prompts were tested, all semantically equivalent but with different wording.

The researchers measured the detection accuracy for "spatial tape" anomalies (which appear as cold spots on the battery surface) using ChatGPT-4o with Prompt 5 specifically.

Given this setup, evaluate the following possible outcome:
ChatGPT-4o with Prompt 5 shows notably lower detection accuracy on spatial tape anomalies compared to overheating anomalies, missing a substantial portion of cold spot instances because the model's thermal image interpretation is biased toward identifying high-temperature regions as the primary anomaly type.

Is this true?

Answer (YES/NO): YES